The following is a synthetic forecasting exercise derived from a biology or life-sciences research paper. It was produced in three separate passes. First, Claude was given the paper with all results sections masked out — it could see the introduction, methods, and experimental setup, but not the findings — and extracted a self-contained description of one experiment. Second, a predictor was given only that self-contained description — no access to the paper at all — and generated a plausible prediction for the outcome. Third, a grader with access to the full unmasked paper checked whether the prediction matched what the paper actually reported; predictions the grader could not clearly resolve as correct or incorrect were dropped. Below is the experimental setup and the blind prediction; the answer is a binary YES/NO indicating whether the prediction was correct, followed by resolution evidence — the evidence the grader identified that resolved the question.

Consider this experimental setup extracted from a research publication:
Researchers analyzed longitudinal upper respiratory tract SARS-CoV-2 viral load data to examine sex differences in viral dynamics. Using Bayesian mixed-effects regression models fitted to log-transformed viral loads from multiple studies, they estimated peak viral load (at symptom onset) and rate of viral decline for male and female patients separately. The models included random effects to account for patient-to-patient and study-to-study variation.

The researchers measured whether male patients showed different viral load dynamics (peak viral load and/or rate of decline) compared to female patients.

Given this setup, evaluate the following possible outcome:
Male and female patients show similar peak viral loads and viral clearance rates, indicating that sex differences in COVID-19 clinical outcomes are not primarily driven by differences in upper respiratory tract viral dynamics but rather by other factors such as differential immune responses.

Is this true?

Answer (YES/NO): YES